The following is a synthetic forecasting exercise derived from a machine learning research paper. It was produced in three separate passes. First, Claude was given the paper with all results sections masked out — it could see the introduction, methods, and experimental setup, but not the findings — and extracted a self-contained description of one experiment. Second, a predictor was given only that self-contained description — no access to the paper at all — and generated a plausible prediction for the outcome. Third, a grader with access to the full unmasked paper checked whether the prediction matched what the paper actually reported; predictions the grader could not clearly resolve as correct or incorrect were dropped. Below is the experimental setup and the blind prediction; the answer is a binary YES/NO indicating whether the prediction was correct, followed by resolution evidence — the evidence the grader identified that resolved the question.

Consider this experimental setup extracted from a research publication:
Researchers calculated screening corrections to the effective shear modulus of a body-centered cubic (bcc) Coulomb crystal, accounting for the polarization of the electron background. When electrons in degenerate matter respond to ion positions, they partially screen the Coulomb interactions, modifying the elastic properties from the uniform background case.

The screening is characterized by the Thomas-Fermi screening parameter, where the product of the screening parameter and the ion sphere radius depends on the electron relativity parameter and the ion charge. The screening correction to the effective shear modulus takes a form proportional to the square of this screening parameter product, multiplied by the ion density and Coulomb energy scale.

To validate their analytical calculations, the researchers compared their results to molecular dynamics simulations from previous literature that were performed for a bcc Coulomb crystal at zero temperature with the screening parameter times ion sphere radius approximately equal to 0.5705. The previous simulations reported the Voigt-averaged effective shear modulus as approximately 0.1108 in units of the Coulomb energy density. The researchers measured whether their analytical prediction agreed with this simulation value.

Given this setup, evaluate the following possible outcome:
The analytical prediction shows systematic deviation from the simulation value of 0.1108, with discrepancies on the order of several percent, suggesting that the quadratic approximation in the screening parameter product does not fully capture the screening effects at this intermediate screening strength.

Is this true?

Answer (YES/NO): NO